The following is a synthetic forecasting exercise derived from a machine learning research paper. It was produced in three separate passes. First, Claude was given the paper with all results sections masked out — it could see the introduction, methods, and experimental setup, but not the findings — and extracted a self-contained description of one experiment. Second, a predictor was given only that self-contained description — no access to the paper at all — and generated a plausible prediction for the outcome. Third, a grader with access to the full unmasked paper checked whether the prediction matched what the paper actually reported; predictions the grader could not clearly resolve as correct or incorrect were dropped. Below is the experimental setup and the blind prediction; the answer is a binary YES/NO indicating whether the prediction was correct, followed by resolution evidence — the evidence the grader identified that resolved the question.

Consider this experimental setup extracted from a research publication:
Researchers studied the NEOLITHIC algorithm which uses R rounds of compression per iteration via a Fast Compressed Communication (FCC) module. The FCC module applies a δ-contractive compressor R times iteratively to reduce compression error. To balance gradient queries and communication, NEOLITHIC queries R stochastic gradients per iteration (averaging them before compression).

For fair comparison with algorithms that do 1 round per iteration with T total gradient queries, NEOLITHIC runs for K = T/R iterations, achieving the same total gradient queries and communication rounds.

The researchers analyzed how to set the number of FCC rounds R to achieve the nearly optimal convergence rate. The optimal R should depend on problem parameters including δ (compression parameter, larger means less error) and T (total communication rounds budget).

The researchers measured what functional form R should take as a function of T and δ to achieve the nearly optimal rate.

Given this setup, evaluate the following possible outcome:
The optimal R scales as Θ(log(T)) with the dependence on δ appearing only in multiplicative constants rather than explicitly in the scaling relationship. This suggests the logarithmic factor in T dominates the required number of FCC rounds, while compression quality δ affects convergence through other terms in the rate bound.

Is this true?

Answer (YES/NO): NO